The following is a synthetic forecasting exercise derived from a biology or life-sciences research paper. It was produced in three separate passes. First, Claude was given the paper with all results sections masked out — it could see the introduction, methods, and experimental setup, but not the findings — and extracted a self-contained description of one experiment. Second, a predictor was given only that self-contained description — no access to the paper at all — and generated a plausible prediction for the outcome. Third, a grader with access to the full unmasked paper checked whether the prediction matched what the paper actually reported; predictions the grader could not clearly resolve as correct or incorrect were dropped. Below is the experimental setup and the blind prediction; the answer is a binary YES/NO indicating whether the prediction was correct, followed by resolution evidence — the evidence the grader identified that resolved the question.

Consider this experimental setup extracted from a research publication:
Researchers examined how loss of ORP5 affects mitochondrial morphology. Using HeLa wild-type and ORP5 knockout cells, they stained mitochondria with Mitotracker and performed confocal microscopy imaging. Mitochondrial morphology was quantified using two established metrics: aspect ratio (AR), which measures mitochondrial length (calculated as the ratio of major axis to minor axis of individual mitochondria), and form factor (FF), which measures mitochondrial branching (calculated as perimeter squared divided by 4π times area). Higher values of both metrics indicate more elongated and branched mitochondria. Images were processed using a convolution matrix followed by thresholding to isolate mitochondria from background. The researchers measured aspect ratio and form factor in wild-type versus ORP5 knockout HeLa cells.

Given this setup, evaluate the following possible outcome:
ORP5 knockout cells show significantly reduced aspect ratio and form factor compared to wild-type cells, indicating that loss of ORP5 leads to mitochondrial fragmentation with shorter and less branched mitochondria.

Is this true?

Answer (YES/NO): NO